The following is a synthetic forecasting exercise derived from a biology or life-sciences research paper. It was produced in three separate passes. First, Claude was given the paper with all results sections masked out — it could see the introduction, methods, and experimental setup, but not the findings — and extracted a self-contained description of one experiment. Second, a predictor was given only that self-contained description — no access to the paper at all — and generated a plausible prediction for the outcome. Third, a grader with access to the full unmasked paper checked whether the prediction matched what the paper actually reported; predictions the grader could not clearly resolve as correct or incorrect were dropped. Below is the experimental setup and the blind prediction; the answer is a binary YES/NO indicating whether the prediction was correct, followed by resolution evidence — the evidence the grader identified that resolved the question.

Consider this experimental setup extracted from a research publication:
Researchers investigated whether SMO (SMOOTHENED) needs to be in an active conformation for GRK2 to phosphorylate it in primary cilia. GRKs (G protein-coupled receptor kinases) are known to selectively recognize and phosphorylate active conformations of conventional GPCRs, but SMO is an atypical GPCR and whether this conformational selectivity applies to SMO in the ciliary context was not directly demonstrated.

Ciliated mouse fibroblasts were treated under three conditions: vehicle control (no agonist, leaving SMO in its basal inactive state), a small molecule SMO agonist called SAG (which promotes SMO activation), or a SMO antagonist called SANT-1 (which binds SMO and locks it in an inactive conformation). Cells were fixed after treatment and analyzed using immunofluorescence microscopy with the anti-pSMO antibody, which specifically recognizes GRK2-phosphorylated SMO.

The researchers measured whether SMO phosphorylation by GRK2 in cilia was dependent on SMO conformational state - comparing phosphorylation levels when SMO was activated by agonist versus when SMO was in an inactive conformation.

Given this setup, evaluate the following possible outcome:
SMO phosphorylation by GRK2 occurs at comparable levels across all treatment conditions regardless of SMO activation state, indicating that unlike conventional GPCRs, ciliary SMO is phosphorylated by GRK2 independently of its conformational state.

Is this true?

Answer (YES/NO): NO